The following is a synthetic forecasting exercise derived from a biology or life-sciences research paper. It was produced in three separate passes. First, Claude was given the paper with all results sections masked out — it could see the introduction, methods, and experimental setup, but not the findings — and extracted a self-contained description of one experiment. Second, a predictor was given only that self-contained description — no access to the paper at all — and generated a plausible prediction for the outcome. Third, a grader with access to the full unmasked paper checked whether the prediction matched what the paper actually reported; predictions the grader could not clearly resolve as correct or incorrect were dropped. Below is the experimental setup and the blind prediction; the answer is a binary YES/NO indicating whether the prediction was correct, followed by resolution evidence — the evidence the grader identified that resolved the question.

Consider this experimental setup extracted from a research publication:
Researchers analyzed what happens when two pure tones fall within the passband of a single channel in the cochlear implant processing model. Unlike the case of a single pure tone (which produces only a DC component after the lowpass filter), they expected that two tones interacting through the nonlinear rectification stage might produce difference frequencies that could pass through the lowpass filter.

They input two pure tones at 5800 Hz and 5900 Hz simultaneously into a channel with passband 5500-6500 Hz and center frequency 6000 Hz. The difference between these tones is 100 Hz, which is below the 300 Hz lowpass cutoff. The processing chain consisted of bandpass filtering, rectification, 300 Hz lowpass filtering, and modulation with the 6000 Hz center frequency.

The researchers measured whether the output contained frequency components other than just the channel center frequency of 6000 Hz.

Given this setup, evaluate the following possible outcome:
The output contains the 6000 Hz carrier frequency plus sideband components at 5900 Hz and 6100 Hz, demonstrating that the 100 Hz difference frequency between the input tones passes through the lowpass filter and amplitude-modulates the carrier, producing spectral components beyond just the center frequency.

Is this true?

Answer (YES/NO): YES